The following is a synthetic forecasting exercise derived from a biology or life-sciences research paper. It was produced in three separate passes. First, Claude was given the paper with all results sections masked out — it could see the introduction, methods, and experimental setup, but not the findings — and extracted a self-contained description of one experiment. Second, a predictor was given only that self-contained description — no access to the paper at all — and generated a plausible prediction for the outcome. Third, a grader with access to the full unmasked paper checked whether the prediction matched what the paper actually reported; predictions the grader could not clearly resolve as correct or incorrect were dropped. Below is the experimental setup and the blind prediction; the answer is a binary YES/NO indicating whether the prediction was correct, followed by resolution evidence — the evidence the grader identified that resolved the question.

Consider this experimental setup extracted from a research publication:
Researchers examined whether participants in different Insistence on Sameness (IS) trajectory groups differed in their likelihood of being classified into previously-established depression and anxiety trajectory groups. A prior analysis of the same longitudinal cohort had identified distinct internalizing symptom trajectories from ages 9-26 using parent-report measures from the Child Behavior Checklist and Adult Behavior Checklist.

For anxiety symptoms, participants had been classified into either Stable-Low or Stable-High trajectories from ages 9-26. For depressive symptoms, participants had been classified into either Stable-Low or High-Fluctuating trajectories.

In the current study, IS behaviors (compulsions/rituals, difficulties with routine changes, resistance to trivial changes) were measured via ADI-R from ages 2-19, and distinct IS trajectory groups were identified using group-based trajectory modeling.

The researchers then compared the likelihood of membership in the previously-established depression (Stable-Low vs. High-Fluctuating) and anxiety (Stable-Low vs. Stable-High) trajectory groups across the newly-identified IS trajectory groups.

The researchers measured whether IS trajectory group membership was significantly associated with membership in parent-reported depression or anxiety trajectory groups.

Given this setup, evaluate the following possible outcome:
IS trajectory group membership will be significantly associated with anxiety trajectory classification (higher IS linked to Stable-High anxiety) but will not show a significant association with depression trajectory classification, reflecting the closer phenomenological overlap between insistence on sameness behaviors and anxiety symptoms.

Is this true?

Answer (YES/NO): NO